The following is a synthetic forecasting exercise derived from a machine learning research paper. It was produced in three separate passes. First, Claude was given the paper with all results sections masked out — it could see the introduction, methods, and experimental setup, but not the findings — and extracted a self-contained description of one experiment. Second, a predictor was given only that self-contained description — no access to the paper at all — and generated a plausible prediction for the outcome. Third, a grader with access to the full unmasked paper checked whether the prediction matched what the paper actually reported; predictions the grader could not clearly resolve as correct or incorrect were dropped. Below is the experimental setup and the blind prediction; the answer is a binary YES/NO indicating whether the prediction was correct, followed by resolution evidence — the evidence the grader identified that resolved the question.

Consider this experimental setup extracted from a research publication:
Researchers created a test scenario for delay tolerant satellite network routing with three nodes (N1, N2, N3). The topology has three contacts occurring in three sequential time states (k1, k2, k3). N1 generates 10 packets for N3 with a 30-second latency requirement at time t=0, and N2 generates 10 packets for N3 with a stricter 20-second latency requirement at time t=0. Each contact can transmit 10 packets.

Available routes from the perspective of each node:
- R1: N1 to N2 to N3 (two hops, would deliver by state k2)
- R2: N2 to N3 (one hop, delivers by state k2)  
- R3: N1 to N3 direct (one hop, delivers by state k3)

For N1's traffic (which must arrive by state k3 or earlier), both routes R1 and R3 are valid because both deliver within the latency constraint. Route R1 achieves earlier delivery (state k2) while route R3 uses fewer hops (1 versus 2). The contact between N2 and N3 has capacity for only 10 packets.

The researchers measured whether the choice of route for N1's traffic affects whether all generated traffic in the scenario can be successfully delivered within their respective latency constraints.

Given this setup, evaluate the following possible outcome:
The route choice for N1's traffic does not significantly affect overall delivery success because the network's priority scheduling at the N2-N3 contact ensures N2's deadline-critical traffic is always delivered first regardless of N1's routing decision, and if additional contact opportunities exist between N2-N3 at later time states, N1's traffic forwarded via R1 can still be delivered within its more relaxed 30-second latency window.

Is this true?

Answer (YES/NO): NO